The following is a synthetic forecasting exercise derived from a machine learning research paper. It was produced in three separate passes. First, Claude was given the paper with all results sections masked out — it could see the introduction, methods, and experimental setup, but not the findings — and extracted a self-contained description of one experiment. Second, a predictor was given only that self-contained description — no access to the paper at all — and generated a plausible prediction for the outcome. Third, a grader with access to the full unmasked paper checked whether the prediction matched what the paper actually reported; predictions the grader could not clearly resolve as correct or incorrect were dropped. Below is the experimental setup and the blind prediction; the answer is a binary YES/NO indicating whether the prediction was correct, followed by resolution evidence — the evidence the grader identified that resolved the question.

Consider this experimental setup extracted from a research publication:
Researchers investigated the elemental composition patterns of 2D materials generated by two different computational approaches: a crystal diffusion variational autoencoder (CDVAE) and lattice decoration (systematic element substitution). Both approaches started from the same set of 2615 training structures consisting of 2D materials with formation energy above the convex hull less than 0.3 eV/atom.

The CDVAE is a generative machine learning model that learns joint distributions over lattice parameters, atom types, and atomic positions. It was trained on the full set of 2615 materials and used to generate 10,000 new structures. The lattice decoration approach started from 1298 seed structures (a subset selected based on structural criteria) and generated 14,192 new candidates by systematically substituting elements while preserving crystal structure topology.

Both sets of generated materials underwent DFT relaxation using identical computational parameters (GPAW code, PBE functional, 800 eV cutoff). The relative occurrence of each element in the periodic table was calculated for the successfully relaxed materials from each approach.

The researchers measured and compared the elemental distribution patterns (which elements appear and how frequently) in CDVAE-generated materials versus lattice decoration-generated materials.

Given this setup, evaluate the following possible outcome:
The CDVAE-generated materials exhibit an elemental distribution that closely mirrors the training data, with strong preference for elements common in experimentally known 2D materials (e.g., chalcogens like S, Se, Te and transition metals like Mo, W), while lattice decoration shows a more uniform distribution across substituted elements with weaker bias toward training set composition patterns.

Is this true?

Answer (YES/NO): NO